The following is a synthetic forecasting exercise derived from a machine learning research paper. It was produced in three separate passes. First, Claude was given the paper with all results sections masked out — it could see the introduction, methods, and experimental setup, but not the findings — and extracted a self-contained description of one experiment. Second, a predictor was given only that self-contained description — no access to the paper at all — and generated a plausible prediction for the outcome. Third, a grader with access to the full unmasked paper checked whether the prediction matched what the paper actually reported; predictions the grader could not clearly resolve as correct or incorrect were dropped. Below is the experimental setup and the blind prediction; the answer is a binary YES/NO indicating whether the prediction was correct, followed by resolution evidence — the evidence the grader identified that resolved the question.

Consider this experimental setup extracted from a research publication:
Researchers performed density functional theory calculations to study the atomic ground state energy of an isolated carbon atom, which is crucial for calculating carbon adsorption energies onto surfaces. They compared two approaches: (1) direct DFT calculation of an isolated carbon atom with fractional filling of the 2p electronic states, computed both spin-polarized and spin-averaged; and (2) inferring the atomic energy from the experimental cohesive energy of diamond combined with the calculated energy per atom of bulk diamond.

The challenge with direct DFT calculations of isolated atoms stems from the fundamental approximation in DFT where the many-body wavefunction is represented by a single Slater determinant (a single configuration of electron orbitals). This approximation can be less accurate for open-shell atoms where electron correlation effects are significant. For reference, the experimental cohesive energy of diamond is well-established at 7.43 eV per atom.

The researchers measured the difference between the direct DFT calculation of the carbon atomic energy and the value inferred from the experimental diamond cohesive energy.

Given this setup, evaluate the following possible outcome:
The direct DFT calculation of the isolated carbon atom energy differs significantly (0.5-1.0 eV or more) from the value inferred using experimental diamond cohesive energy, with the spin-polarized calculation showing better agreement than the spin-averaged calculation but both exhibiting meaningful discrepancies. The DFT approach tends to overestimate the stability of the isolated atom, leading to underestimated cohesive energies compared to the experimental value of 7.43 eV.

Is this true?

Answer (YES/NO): NO